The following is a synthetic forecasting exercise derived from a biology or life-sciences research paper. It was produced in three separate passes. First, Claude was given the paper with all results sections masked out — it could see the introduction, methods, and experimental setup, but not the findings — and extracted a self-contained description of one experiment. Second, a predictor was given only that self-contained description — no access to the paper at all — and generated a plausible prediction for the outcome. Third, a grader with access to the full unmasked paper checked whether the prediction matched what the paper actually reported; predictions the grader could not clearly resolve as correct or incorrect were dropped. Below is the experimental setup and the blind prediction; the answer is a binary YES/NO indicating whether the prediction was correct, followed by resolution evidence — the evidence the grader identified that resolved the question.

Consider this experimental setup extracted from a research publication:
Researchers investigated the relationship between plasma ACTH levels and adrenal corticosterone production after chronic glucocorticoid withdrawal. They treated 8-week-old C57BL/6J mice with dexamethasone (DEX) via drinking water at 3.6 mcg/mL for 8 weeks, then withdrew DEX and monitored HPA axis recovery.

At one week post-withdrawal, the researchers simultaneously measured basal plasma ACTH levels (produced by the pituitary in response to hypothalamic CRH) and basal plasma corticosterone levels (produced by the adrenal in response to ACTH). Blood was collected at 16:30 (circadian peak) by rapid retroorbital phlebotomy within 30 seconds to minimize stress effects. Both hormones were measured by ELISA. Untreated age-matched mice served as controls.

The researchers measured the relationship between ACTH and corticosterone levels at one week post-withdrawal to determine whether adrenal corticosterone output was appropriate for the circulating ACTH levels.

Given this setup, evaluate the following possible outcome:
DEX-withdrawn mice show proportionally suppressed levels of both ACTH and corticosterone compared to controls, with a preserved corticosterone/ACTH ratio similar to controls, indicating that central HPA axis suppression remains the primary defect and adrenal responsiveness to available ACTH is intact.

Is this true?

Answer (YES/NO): NO